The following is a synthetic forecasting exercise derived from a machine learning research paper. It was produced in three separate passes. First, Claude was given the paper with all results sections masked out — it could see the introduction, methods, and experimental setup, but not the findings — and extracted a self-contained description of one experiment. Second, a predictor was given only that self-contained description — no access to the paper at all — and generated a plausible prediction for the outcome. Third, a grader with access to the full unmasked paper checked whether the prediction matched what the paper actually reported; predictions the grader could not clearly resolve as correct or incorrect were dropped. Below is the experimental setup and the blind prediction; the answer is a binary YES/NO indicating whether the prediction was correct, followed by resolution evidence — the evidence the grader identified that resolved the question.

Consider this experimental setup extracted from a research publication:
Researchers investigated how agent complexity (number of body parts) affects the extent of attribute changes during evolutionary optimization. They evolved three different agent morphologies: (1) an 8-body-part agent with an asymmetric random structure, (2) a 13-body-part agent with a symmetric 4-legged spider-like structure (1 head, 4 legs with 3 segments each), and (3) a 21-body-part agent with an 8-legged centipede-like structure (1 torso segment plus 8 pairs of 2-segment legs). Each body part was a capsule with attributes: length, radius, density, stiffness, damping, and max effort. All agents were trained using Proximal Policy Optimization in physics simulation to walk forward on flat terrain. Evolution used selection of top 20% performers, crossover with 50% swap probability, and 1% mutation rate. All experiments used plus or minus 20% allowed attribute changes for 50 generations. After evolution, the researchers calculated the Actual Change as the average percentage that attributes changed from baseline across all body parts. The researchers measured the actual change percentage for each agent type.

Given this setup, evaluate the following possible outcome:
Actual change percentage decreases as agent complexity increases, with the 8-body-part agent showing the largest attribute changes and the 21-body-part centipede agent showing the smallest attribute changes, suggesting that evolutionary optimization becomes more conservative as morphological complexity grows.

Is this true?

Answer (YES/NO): YES